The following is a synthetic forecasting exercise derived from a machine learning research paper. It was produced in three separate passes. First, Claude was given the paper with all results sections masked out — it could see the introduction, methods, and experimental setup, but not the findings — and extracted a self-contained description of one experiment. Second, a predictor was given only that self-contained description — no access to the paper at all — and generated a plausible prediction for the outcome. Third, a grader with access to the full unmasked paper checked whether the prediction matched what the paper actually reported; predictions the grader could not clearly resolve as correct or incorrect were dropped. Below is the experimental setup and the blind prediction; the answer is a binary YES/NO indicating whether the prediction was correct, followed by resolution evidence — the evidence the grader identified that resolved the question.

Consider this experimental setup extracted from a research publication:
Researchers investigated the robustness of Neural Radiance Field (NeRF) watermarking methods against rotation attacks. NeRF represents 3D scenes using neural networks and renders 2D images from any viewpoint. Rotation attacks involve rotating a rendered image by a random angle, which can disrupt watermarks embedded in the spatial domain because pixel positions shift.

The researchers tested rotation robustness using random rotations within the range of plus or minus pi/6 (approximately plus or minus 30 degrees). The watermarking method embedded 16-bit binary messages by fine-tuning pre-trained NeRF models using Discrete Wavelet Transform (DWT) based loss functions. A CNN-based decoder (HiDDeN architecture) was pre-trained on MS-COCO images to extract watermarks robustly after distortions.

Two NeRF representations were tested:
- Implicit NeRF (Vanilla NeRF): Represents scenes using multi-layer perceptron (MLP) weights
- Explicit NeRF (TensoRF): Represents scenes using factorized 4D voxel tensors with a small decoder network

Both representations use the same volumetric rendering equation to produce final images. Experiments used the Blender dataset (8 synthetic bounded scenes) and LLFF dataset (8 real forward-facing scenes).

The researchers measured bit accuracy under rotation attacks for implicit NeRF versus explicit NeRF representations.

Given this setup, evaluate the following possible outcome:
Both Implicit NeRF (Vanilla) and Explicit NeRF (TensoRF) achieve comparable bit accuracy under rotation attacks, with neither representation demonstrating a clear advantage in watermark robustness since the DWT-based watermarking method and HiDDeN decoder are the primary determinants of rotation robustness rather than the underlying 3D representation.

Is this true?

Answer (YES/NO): NO